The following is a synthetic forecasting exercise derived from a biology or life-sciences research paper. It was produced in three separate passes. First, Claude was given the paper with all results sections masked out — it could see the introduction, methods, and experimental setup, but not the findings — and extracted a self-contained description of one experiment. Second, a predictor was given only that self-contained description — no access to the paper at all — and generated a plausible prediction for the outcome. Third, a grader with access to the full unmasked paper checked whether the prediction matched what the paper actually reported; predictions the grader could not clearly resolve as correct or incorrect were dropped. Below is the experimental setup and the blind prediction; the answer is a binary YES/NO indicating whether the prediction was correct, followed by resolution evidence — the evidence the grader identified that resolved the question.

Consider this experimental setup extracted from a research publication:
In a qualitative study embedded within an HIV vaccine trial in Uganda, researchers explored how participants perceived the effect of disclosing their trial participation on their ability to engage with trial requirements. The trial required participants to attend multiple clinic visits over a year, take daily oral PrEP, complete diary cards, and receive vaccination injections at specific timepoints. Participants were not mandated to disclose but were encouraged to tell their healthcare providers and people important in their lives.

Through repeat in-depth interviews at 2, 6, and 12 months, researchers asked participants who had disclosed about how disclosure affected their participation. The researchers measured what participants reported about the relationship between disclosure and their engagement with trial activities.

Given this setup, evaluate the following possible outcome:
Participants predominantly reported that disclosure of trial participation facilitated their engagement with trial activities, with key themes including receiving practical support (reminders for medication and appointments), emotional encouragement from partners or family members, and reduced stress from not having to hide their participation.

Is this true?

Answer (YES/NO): YES